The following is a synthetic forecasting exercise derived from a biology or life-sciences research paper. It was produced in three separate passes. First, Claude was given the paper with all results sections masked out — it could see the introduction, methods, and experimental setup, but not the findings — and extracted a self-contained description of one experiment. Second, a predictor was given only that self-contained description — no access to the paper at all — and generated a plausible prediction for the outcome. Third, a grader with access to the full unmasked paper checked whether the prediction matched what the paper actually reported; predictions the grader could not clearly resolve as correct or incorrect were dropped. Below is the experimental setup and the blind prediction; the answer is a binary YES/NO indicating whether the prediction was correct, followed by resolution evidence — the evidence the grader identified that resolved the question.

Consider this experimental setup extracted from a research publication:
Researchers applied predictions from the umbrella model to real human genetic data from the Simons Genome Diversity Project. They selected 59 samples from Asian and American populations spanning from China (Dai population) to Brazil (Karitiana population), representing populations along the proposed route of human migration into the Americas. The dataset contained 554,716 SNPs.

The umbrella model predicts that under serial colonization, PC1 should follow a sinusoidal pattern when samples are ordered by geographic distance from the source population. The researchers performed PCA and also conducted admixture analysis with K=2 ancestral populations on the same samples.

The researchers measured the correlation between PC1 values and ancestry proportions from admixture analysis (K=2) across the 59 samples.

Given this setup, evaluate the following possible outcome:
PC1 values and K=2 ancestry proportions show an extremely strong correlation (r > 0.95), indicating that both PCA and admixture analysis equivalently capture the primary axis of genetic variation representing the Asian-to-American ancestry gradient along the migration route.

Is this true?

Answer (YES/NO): YES